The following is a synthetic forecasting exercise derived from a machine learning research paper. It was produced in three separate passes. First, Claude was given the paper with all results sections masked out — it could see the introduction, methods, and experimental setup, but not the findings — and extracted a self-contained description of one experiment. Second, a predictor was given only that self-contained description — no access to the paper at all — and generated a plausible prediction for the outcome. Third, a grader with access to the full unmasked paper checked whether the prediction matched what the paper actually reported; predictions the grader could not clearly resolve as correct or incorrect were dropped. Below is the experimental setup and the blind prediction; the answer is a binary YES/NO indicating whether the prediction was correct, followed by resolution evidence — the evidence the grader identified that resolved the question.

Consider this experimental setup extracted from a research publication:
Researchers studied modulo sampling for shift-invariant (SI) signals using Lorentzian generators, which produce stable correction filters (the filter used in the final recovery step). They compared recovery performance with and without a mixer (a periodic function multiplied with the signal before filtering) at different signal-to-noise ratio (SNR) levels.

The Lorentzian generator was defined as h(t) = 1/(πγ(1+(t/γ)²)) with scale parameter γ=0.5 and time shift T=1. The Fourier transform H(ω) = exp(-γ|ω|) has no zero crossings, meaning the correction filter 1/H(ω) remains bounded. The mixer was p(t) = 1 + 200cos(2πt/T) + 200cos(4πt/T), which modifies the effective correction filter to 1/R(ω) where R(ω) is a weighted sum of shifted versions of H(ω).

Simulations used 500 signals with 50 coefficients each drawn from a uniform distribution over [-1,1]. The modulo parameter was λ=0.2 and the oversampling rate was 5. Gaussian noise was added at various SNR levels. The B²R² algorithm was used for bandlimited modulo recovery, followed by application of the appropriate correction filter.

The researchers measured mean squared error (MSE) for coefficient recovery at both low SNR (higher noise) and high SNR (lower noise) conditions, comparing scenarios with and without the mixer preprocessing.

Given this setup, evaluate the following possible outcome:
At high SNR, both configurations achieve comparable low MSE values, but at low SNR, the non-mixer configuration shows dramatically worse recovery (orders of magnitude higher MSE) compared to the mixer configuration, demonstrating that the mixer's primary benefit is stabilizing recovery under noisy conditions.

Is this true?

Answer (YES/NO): NO